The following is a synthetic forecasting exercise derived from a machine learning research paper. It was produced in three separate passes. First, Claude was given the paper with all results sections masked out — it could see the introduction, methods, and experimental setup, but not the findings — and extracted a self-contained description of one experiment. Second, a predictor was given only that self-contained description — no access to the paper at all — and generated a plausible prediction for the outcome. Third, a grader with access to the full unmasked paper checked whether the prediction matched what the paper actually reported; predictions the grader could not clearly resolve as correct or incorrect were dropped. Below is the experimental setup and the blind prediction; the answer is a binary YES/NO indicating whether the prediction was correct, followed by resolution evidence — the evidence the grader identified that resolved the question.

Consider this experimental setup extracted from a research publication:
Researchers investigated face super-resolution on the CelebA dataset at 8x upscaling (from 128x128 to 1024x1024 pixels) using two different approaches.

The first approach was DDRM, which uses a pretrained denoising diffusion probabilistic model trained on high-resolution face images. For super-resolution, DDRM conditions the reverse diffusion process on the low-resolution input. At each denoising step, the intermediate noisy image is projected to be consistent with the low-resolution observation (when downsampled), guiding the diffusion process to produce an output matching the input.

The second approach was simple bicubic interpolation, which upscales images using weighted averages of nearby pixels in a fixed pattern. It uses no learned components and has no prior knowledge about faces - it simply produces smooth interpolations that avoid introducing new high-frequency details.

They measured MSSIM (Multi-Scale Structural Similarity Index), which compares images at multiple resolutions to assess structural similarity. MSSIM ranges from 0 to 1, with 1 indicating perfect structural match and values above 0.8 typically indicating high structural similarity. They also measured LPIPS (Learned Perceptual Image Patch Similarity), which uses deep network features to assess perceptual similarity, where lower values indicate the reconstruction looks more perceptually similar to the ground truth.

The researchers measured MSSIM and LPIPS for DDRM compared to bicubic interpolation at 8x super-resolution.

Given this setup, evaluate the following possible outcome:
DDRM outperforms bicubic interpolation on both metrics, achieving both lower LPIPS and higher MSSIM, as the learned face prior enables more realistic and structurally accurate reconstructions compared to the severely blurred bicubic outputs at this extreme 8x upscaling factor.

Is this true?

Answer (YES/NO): NO